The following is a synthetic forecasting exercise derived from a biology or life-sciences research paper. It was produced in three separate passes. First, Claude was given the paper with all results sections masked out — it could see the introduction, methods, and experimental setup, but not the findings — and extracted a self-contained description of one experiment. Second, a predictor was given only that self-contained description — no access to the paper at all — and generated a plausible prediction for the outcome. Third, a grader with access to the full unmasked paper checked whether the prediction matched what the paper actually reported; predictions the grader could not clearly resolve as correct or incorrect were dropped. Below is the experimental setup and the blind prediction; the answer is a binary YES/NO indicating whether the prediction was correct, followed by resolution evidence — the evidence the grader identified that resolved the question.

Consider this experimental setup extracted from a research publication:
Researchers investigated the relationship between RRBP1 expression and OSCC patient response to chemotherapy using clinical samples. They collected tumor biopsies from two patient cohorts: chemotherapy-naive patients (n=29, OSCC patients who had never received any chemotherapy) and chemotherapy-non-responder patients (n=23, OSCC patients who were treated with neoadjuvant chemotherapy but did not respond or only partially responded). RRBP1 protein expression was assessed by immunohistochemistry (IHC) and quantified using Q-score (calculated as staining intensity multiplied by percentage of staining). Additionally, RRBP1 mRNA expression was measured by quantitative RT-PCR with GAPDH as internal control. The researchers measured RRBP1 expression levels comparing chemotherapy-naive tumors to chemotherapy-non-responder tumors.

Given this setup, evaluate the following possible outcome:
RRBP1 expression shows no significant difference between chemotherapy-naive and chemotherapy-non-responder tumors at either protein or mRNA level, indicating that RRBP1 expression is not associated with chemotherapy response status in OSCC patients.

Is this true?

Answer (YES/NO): NO